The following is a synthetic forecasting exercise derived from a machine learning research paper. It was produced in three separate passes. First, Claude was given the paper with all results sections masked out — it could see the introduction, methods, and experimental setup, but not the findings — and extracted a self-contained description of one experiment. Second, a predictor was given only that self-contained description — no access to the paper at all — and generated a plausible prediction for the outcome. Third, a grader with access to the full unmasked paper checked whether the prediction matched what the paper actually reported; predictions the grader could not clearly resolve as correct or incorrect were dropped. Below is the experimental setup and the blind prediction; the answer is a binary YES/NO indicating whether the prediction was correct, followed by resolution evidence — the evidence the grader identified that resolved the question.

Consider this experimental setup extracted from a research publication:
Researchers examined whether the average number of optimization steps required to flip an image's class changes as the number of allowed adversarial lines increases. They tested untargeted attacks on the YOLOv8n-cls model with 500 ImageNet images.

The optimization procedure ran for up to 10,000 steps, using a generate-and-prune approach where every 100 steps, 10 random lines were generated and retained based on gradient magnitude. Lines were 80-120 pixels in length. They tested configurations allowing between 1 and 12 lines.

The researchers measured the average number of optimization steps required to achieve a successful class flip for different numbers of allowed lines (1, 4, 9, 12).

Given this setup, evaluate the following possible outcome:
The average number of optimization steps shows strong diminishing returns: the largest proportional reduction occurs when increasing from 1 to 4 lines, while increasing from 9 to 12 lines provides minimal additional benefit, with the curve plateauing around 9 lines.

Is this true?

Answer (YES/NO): NO